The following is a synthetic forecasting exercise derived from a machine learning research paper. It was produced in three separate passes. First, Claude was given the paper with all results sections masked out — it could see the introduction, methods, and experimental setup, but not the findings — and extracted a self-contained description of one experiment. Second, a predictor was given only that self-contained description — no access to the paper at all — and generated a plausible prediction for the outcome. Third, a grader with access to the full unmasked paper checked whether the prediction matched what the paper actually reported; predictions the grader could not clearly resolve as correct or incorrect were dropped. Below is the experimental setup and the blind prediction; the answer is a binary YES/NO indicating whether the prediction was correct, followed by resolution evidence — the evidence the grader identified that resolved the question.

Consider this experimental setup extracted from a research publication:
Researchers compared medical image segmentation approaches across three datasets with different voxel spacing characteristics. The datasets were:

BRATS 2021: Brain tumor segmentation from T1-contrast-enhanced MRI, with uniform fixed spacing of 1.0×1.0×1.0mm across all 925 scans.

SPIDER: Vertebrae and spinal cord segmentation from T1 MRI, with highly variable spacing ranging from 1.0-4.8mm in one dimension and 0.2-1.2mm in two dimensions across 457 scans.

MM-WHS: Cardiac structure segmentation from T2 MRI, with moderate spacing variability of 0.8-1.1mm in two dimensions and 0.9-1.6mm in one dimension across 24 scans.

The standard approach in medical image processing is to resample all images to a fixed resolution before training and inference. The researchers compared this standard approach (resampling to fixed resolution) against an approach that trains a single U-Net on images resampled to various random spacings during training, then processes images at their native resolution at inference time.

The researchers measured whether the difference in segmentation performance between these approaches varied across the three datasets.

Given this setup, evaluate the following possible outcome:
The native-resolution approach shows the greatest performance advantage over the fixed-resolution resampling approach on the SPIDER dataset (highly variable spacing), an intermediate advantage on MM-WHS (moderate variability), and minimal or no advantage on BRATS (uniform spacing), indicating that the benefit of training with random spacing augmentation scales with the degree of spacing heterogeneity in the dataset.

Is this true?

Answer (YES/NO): NO